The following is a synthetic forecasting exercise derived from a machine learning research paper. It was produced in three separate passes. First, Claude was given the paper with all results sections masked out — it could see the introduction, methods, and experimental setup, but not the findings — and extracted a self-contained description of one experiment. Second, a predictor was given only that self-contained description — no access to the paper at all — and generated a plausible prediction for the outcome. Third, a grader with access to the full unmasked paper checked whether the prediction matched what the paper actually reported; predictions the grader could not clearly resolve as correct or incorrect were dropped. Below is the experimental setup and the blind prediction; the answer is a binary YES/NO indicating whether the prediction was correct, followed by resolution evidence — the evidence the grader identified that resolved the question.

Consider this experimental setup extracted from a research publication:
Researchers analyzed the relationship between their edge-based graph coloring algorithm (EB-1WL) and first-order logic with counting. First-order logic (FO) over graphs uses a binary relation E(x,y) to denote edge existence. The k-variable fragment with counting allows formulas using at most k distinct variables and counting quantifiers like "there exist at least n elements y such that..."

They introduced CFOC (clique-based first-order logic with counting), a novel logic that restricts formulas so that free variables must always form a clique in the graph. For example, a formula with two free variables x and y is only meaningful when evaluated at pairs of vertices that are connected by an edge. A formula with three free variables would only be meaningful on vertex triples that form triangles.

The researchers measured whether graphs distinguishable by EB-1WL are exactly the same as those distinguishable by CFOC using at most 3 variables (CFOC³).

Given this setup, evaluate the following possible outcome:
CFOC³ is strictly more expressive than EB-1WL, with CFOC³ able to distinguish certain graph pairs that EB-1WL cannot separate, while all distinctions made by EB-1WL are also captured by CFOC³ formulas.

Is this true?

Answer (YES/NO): NO